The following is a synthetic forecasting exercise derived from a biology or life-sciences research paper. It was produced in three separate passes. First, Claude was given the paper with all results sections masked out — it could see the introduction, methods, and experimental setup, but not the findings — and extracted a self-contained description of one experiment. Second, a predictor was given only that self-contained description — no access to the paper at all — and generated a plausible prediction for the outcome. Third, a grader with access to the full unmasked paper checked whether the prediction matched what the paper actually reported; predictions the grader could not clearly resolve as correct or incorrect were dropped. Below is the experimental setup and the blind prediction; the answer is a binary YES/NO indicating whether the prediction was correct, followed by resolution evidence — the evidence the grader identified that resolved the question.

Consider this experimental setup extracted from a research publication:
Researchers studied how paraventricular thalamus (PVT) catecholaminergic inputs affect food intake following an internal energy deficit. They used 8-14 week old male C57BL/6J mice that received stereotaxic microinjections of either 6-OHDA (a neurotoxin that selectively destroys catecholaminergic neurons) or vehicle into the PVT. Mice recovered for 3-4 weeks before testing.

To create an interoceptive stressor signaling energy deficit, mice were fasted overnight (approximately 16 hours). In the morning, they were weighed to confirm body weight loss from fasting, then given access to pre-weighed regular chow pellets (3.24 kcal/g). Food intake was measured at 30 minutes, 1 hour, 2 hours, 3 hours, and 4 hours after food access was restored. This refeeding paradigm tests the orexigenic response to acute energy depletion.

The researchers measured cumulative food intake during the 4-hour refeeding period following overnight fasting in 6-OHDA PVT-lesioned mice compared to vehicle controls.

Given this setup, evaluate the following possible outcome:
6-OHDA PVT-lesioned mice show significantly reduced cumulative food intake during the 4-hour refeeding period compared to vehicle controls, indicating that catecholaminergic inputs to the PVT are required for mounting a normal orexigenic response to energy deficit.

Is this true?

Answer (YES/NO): NO